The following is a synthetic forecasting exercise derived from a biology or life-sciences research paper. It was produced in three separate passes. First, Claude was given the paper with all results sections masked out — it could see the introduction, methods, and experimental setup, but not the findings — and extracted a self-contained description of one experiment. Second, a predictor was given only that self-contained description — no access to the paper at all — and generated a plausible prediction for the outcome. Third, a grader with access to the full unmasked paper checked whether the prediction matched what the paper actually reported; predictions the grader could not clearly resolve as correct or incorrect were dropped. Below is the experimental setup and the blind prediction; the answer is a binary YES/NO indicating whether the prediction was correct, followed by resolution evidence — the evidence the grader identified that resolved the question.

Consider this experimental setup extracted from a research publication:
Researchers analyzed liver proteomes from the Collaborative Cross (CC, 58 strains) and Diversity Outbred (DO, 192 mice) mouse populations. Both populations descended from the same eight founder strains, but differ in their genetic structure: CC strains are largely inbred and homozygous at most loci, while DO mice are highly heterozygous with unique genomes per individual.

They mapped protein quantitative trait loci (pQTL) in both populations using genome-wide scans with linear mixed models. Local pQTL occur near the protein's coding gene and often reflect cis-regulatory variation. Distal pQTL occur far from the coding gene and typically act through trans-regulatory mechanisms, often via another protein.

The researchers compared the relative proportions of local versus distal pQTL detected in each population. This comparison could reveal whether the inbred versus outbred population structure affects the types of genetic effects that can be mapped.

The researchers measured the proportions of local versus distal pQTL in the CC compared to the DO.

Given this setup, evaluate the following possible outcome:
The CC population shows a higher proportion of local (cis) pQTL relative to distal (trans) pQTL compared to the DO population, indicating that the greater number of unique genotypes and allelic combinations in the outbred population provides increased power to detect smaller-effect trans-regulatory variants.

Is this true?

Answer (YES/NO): NO